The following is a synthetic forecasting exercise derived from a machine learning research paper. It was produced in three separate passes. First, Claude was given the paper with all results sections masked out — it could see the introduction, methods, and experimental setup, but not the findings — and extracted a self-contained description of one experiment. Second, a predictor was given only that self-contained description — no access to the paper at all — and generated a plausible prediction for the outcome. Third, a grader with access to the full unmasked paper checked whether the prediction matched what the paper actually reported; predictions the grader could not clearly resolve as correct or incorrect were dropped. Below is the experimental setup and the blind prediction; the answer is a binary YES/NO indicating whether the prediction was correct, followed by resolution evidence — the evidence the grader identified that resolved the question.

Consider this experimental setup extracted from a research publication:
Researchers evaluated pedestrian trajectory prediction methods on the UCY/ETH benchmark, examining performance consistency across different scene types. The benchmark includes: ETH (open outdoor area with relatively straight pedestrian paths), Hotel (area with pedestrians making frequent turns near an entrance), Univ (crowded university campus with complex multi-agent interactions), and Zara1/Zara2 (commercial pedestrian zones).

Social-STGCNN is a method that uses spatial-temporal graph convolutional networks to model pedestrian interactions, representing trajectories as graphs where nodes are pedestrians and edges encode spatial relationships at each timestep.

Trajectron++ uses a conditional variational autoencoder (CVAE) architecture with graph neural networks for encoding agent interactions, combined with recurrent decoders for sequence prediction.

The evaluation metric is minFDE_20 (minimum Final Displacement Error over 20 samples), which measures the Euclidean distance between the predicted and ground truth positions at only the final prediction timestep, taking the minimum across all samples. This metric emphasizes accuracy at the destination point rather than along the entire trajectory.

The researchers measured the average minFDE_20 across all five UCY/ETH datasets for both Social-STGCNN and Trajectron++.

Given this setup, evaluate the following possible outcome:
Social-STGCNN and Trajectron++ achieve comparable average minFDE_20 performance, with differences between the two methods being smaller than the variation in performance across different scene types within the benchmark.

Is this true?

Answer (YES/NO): NO